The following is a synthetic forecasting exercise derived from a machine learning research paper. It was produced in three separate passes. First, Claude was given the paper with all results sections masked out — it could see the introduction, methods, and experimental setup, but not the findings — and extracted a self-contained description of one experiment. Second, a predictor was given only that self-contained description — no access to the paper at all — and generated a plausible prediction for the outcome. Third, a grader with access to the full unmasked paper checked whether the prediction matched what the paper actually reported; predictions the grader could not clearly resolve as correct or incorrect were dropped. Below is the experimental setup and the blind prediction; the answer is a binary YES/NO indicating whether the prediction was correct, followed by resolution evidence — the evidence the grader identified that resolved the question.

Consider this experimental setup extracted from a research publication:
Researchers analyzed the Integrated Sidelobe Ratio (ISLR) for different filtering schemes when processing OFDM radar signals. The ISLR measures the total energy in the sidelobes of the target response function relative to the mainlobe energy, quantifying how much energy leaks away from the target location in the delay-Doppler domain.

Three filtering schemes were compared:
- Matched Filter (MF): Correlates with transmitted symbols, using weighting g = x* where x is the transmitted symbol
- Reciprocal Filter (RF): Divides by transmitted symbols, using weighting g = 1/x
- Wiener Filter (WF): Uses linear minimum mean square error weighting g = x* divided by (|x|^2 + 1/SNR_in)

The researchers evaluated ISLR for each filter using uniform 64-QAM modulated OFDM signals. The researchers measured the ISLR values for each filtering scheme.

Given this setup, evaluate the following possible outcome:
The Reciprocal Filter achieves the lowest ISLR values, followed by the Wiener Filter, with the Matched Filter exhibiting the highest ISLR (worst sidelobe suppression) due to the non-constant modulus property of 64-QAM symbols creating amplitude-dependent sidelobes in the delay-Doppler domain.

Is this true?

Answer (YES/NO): YES